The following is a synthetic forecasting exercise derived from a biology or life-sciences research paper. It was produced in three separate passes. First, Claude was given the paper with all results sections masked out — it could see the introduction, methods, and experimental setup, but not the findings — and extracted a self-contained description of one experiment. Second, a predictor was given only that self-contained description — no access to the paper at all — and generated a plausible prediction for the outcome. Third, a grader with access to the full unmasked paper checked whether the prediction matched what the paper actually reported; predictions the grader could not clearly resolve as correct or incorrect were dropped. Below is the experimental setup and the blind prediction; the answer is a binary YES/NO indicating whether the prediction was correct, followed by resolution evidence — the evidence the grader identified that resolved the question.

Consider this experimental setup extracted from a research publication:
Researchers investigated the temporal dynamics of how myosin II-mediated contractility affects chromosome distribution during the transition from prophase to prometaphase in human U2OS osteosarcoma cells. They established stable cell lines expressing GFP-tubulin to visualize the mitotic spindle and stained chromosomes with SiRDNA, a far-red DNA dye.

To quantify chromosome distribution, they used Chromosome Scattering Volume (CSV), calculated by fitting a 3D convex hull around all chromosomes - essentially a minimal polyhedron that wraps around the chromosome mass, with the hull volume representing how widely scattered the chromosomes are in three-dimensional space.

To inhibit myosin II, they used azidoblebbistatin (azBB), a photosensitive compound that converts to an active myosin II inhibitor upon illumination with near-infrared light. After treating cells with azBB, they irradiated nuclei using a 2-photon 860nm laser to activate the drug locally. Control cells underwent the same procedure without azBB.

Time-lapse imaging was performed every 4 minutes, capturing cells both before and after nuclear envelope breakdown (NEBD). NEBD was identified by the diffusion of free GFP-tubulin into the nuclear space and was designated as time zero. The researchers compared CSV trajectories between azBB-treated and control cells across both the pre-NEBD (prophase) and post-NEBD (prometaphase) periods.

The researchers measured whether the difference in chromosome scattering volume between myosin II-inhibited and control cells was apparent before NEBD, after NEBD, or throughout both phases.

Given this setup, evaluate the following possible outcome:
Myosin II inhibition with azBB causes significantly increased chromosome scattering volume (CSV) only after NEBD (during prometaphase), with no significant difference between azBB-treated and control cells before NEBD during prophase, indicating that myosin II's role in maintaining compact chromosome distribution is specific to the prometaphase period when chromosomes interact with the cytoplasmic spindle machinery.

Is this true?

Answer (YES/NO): YES